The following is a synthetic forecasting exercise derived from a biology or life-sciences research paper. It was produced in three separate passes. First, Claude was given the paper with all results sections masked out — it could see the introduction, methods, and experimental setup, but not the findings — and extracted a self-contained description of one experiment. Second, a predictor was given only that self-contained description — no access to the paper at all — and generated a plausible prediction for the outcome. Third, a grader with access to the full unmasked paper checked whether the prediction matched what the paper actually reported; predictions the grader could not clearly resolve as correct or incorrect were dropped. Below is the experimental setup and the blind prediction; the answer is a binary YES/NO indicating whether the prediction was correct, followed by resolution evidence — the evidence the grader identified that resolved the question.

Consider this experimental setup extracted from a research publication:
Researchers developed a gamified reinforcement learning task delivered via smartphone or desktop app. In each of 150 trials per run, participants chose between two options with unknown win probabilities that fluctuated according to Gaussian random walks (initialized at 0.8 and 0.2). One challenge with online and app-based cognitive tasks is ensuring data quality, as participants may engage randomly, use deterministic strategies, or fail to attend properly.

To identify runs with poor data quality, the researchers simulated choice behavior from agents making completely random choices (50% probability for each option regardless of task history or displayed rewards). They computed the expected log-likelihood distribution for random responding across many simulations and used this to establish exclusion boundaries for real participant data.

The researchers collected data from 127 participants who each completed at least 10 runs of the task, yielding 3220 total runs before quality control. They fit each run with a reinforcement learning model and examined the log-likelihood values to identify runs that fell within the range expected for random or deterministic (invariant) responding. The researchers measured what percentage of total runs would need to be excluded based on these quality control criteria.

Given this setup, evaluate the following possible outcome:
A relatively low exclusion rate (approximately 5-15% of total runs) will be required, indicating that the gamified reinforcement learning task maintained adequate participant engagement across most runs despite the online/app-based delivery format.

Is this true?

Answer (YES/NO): YES